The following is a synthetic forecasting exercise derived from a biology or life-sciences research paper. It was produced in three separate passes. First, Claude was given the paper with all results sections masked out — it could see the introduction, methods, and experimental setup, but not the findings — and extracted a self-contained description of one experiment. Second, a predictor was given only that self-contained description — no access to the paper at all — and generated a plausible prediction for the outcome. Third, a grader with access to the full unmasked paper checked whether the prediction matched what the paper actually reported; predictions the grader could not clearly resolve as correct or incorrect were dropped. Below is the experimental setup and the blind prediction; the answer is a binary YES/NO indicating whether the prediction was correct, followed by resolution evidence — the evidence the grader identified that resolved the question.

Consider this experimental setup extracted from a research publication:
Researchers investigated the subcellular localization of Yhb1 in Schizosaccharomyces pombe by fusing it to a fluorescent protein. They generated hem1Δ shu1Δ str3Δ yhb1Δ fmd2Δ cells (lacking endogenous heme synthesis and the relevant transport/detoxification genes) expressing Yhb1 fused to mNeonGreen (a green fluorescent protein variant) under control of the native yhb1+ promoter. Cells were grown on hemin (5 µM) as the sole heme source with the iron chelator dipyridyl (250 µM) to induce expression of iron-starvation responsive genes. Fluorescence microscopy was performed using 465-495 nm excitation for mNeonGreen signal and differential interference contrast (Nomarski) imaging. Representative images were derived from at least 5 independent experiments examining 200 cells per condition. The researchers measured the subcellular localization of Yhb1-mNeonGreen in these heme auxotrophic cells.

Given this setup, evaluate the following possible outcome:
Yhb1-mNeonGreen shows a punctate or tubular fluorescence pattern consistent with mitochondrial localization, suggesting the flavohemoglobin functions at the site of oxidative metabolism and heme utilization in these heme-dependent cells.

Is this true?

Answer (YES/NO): NO